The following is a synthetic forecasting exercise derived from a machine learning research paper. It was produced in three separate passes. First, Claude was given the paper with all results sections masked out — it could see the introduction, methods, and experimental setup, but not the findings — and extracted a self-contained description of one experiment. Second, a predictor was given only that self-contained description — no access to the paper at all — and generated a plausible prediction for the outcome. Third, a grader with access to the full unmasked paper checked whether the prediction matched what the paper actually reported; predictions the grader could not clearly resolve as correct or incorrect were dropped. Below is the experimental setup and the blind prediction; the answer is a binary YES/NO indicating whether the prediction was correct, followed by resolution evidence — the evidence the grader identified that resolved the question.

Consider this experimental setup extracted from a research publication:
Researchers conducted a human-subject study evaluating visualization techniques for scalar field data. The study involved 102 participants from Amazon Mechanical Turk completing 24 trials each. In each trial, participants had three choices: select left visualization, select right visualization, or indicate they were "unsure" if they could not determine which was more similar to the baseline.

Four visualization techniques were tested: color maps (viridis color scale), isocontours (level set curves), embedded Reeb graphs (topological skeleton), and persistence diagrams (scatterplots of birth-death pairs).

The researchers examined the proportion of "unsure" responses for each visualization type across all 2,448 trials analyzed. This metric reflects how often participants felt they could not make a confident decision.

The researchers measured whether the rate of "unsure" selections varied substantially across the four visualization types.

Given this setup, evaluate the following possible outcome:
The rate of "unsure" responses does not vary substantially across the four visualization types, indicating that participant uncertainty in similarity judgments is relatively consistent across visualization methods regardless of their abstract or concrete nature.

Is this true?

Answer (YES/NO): YES